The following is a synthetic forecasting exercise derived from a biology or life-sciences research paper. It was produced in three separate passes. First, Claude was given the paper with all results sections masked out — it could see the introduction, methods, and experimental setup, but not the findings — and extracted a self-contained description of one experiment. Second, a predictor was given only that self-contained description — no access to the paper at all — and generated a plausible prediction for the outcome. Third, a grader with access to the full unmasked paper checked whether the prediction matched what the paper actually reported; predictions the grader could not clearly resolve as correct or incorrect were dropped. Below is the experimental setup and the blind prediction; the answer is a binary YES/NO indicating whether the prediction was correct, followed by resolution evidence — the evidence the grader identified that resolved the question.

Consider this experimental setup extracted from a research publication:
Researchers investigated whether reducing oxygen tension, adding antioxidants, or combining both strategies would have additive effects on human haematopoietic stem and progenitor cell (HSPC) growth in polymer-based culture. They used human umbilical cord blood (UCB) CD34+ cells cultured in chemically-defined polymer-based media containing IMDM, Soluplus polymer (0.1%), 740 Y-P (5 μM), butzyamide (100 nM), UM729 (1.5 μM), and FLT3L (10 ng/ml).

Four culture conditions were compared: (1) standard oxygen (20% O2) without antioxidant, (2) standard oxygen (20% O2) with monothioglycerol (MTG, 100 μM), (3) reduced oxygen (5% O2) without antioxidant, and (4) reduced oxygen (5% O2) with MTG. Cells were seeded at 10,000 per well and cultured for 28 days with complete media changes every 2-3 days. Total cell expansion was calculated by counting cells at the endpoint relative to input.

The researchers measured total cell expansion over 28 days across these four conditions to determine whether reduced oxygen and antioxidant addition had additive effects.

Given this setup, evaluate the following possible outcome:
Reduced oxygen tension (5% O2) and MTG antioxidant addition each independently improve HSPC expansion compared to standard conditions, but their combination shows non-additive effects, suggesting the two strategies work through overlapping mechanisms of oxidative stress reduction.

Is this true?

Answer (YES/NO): NO